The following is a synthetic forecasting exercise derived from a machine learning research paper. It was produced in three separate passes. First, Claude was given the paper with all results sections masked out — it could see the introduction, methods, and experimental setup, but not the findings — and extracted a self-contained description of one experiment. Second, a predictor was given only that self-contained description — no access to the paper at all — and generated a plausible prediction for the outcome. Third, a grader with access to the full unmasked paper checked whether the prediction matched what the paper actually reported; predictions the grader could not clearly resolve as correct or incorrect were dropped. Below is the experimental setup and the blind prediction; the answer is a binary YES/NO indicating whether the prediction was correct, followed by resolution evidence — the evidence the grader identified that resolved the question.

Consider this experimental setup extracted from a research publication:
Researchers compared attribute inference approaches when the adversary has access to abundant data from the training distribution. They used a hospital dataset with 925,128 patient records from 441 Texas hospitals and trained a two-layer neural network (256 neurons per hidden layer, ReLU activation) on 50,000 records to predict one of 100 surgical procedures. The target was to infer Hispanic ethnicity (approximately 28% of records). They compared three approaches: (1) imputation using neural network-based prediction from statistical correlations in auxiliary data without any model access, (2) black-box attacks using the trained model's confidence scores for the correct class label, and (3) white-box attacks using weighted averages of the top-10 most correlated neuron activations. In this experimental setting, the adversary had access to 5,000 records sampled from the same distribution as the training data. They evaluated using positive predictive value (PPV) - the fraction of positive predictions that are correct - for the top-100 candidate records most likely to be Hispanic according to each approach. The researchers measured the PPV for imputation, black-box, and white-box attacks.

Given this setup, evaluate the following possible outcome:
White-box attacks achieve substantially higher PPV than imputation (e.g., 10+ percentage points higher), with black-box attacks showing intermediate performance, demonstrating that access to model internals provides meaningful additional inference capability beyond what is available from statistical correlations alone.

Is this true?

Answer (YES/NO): NO